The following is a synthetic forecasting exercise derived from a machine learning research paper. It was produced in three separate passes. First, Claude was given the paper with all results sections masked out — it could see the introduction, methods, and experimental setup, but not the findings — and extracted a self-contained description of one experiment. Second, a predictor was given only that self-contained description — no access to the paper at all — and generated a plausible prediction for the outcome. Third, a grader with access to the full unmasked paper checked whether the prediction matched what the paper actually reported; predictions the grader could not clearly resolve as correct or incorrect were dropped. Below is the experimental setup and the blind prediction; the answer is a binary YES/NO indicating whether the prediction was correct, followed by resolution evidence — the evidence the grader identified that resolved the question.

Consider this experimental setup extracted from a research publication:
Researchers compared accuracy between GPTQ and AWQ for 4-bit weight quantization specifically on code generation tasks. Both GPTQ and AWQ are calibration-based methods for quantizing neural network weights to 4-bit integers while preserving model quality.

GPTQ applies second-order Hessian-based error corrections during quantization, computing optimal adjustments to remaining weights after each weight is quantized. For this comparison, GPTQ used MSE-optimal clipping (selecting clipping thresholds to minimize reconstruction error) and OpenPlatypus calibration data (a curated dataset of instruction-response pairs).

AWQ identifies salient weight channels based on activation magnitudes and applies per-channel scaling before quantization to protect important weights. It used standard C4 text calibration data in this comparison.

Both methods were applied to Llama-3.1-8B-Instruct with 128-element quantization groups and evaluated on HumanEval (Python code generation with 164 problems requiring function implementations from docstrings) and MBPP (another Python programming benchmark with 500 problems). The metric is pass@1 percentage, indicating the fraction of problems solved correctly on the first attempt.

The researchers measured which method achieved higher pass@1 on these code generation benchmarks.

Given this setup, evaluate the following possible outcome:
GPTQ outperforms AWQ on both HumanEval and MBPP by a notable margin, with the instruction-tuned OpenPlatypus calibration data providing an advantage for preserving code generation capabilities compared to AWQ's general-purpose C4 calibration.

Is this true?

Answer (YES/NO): YES